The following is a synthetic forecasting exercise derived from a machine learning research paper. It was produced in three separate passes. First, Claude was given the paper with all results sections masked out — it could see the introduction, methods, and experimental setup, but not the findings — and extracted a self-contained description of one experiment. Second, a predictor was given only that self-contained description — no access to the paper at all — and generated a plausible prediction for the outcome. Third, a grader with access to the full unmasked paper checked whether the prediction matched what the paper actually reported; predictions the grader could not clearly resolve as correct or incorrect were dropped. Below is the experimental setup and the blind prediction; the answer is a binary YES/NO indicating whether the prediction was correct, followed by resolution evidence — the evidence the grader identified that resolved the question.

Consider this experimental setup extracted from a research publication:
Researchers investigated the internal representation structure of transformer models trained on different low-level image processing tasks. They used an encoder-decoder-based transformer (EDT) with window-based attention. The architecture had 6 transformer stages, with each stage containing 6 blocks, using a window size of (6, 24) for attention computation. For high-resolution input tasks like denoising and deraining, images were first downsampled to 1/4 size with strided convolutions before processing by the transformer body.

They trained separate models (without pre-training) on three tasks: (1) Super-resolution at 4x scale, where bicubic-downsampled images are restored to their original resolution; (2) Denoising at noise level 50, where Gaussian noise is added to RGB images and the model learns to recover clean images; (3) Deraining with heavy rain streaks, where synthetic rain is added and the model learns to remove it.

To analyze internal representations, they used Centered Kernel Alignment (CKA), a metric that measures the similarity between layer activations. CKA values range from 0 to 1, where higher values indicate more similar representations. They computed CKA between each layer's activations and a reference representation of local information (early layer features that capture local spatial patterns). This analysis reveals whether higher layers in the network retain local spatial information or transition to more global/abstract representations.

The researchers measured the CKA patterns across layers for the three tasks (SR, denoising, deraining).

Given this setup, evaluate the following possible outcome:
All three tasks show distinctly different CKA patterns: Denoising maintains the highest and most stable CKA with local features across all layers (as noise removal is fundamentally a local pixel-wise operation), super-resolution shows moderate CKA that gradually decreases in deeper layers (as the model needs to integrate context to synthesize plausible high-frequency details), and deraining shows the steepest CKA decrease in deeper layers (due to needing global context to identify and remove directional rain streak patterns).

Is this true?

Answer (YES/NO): NO